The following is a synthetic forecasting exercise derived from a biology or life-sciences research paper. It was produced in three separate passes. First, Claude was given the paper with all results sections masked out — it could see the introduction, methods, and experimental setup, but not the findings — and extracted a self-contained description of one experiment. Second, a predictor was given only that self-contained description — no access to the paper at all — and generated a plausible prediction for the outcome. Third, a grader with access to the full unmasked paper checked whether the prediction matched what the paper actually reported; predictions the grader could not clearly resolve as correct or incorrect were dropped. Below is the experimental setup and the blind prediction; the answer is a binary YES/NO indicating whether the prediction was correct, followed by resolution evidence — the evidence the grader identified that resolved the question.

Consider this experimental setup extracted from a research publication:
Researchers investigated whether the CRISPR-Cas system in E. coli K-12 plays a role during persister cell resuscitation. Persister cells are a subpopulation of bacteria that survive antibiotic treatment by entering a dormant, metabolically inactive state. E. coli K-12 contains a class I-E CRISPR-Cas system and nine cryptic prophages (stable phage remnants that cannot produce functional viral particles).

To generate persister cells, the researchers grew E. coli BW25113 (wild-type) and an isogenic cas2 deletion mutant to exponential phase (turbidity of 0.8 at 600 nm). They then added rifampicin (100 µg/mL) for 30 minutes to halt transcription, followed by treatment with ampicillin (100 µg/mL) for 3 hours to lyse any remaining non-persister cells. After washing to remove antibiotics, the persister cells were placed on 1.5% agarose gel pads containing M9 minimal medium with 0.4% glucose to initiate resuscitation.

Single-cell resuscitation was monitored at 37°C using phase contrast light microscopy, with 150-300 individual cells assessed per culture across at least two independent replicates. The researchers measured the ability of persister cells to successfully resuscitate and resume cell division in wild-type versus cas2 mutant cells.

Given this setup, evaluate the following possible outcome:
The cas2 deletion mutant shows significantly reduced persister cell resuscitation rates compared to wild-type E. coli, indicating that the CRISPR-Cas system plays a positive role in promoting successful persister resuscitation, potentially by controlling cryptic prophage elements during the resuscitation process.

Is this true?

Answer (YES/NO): YES